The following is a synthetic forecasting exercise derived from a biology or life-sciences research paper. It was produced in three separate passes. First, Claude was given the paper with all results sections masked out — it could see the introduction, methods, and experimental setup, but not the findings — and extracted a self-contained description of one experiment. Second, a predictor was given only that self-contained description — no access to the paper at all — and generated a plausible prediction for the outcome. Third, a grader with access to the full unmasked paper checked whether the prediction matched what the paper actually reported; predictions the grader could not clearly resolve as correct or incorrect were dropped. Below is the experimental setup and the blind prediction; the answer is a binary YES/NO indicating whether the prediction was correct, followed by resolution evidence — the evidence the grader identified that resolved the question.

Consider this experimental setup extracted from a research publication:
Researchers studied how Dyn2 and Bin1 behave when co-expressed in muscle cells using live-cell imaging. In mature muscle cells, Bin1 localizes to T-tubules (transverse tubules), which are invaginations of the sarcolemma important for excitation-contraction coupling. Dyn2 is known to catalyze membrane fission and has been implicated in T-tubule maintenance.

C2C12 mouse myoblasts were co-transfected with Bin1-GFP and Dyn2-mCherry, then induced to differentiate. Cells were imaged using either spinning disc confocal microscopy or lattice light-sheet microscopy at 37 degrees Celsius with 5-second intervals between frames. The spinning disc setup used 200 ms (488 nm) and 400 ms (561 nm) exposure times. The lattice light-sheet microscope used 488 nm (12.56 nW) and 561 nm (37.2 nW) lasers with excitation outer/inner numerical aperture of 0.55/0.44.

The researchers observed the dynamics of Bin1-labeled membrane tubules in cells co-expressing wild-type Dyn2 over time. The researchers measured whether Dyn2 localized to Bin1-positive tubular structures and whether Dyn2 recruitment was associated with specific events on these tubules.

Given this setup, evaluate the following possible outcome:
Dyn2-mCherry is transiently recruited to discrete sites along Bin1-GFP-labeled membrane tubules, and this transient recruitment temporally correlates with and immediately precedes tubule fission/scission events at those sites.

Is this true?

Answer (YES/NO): NO